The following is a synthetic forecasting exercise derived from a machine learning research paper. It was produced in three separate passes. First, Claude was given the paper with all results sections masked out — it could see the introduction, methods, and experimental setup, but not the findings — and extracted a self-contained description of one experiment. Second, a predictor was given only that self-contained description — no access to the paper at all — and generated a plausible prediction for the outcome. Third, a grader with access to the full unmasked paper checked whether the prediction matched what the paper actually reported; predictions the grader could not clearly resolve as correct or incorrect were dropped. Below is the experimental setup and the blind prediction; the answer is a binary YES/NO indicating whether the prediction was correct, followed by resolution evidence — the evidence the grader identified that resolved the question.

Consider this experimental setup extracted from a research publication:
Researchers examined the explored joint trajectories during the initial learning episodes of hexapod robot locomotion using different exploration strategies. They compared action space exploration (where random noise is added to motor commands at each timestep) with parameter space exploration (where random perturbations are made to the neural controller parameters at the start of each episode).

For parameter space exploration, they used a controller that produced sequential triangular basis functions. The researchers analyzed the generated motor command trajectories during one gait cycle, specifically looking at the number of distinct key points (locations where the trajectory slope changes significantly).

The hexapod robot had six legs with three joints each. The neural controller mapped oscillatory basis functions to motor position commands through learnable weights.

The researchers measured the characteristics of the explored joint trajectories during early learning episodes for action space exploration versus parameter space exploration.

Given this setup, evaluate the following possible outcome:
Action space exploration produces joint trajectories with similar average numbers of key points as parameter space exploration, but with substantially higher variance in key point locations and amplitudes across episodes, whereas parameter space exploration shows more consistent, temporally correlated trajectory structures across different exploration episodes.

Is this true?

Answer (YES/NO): NO